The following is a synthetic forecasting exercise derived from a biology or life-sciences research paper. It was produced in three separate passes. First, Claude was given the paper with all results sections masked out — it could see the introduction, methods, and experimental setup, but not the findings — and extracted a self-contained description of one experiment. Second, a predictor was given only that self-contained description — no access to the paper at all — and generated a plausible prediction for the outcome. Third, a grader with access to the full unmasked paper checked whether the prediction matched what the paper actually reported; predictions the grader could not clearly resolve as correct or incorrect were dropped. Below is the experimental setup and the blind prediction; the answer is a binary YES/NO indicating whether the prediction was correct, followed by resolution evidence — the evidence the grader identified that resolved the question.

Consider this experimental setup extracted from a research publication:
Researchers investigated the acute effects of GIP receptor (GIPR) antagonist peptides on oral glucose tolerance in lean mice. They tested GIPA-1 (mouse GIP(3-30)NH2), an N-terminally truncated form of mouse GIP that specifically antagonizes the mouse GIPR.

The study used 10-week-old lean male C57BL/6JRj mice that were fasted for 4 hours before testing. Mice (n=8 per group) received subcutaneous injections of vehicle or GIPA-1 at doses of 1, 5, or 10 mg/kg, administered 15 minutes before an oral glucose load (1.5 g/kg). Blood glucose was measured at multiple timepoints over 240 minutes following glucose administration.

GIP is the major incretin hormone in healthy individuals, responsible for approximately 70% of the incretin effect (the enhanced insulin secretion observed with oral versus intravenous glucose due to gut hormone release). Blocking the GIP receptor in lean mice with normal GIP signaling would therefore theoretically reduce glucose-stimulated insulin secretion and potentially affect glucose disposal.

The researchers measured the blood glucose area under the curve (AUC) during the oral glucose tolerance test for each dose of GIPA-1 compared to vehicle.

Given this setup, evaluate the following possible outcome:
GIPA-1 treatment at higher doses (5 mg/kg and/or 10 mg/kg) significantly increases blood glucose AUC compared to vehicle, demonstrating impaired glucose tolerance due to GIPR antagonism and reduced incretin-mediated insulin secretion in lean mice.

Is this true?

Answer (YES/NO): NO